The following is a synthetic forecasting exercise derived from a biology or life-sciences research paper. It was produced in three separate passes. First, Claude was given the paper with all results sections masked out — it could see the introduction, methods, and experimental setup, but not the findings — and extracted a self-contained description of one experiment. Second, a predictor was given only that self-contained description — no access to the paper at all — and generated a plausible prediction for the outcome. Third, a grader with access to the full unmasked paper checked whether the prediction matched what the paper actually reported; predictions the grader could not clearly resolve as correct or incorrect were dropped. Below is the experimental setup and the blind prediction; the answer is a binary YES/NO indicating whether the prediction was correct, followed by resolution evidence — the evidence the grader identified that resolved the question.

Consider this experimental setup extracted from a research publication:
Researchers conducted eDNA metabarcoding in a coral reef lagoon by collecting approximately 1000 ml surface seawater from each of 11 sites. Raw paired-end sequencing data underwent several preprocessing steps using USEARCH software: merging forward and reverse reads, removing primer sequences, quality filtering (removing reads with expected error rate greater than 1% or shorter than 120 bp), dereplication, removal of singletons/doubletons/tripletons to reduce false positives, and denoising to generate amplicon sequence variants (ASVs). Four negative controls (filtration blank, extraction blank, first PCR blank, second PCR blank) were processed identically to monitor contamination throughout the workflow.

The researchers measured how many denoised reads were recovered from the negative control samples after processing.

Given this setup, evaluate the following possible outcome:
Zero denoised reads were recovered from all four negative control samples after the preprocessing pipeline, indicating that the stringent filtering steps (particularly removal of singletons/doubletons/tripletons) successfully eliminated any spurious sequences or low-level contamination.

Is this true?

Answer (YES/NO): NO